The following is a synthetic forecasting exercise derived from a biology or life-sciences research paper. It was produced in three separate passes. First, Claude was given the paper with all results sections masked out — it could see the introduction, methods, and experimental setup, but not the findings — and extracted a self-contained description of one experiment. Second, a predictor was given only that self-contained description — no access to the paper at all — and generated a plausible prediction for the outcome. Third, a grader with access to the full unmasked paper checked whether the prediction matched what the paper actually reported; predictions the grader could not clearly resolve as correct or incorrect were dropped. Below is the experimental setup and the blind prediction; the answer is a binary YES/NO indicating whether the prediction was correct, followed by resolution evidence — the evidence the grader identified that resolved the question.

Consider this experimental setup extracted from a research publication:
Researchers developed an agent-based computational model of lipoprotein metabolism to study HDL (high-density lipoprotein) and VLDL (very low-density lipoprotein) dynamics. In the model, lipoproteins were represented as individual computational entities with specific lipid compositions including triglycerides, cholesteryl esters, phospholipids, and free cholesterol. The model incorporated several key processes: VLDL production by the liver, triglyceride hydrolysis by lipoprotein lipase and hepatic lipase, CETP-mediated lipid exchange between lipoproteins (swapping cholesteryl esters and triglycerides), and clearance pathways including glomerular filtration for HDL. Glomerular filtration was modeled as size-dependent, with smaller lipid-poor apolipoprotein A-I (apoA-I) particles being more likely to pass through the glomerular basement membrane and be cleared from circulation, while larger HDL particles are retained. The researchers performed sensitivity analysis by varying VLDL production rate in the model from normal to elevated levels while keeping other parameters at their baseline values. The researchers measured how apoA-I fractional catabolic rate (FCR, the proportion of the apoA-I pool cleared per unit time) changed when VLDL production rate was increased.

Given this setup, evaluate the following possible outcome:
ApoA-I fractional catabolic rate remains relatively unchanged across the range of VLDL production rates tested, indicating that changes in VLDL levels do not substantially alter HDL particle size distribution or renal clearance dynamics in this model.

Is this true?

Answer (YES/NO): NO